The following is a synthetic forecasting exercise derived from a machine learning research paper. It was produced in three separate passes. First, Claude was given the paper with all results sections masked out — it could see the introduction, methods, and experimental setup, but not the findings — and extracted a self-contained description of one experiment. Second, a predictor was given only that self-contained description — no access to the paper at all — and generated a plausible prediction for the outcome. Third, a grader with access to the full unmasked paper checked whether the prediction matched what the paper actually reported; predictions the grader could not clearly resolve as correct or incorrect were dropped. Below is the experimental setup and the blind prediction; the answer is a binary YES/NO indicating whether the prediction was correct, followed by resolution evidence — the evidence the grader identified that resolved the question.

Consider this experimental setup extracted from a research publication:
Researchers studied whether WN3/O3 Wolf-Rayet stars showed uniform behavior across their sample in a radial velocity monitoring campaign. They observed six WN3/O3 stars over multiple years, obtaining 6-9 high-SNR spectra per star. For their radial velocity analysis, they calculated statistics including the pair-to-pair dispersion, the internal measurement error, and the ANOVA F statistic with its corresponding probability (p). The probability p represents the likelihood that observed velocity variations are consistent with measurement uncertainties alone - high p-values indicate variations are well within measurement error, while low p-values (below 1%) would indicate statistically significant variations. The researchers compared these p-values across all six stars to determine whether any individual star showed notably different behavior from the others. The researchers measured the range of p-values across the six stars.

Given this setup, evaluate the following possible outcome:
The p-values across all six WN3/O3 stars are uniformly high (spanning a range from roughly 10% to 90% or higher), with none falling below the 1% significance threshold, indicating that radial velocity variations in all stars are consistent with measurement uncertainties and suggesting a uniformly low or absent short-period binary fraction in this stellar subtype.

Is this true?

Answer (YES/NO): YES